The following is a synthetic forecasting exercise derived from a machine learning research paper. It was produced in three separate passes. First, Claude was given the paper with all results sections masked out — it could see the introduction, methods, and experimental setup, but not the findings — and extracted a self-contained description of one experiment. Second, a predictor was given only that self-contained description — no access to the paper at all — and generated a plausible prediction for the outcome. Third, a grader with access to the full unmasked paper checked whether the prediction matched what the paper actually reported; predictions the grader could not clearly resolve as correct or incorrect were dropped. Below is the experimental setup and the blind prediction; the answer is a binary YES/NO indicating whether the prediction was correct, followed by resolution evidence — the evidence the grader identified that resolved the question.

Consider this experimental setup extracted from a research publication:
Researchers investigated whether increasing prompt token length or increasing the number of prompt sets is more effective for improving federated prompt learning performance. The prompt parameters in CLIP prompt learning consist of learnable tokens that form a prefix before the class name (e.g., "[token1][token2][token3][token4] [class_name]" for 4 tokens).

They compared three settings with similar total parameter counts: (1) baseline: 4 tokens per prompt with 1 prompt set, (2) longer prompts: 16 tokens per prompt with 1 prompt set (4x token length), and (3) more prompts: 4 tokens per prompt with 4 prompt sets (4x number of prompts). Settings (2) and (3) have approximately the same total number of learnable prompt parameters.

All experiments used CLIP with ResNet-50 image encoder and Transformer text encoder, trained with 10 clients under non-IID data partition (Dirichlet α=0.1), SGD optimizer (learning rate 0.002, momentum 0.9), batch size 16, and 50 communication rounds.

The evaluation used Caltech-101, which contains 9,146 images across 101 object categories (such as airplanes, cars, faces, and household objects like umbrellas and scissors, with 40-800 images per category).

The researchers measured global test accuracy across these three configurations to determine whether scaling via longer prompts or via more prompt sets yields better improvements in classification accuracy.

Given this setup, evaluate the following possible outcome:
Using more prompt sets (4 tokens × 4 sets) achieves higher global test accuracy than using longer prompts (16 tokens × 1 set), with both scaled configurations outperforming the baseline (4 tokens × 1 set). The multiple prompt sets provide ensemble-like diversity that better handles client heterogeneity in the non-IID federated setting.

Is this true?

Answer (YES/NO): NO